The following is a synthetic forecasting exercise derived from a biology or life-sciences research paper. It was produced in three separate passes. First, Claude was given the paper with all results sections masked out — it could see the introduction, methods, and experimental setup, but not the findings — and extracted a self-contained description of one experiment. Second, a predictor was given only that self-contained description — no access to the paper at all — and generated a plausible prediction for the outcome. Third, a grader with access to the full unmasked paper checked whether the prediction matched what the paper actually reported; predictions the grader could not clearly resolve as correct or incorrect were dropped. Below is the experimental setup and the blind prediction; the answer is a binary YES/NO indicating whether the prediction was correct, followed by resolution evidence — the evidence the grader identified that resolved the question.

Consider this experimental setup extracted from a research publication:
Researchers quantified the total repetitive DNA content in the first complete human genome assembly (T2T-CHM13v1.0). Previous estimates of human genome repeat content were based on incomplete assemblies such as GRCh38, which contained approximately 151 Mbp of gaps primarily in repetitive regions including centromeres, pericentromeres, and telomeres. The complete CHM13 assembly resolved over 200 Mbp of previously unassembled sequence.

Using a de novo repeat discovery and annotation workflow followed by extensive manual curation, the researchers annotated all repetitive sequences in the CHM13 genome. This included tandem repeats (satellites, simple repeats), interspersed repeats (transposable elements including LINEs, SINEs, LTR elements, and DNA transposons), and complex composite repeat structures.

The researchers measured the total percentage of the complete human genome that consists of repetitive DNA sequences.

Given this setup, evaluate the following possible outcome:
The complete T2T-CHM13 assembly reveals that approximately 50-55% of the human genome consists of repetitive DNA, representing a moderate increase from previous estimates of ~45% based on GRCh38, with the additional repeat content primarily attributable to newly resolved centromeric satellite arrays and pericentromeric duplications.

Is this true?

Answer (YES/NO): YES